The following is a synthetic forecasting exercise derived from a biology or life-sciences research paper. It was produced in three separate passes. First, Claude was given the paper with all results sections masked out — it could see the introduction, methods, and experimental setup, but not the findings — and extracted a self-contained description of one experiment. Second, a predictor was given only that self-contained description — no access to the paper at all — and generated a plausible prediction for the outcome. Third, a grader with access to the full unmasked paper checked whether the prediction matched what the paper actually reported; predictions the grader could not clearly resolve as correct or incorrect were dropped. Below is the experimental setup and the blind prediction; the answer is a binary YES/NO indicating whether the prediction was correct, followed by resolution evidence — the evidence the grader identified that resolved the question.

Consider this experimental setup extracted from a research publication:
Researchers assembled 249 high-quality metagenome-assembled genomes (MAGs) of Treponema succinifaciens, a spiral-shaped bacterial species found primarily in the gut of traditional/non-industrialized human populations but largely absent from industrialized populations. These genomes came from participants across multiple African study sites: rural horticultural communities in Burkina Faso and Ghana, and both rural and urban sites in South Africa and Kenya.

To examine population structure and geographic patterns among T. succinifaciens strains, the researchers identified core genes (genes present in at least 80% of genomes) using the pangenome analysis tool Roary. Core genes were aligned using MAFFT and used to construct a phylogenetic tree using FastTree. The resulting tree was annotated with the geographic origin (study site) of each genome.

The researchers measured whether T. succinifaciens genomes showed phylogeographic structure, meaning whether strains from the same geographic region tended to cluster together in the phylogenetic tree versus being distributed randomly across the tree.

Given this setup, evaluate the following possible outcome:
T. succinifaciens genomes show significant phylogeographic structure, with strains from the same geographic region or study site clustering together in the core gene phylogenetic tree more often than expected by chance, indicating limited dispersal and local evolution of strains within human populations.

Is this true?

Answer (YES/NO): YES